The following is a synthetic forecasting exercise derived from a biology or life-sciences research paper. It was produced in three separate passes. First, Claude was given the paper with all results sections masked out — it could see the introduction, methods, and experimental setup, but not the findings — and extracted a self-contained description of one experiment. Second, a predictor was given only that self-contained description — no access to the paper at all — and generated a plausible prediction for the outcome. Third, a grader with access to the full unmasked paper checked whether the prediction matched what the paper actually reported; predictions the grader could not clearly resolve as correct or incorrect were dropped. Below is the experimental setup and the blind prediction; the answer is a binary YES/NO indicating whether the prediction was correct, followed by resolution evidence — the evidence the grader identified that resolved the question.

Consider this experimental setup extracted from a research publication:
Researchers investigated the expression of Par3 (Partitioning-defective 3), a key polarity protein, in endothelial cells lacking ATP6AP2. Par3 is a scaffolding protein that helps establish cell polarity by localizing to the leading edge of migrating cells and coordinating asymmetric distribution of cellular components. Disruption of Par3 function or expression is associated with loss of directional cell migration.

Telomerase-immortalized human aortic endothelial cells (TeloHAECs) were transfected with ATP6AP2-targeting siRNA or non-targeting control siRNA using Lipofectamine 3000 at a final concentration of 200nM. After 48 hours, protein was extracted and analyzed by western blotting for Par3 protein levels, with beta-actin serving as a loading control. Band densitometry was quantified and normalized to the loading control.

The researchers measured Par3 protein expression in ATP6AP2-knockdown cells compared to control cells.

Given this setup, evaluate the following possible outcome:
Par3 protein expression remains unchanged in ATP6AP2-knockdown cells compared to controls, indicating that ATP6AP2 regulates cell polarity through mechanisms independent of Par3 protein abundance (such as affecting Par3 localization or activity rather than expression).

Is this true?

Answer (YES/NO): NO